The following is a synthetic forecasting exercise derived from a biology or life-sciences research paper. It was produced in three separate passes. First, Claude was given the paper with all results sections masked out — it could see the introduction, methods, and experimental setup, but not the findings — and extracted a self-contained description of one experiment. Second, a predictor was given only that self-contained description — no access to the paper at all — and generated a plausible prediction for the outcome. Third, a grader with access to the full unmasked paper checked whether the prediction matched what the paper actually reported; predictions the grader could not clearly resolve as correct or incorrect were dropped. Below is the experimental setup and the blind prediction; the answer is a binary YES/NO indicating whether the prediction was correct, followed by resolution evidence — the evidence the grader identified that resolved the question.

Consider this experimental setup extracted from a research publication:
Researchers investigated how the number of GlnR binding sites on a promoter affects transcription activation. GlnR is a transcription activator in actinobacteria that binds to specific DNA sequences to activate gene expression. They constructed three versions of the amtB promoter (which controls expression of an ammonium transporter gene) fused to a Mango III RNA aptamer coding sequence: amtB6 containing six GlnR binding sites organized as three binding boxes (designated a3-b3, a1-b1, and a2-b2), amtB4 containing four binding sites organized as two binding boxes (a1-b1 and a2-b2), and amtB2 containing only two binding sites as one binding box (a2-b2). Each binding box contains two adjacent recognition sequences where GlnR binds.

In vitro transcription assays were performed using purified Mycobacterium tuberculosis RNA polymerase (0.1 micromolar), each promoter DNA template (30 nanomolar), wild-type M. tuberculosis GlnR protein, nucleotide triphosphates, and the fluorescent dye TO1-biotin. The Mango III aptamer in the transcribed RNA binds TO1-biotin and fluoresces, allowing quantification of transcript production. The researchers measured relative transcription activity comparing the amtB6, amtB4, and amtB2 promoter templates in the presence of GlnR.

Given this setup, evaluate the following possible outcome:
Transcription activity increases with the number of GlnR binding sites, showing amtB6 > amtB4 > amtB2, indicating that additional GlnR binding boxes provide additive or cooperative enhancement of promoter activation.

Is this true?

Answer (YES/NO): NO